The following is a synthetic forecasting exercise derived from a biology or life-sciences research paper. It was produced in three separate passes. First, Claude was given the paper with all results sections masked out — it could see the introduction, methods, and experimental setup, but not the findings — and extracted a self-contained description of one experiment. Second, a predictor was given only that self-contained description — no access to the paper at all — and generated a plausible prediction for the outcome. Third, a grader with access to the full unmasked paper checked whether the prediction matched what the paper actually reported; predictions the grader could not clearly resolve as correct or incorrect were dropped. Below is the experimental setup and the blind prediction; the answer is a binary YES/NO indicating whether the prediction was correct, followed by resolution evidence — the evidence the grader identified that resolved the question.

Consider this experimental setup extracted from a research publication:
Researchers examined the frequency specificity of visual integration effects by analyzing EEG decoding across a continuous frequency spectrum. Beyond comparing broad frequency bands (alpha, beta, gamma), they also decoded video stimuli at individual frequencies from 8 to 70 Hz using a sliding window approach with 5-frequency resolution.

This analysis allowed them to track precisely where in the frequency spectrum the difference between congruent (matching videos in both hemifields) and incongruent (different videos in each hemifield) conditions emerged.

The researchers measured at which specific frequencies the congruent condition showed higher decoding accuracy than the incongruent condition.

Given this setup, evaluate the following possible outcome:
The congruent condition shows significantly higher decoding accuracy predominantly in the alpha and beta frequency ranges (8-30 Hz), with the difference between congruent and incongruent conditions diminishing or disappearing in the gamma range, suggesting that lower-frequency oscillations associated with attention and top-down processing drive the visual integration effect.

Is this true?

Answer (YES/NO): NO